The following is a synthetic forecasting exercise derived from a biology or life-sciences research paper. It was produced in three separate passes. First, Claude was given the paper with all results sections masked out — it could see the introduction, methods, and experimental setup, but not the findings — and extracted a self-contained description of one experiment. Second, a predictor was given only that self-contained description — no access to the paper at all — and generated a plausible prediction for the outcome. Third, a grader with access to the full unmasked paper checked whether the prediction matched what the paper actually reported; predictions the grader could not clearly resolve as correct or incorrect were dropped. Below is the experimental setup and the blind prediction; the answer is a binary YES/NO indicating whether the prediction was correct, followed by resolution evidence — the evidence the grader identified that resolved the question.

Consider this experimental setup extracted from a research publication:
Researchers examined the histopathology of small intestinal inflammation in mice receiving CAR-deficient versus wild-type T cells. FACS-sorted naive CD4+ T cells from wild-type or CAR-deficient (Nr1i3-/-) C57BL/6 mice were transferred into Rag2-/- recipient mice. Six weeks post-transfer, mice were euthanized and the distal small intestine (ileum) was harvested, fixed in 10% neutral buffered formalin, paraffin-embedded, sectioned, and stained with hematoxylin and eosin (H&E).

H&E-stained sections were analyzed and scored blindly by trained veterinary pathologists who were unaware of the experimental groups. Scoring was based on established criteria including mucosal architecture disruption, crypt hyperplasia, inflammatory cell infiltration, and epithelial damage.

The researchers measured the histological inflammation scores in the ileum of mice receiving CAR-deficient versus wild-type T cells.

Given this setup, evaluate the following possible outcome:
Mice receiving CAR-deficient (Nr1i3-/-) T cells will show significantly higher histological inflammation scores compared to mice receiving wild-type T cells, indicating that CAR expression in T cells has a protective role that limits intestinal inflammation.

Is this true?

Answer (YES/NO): YES